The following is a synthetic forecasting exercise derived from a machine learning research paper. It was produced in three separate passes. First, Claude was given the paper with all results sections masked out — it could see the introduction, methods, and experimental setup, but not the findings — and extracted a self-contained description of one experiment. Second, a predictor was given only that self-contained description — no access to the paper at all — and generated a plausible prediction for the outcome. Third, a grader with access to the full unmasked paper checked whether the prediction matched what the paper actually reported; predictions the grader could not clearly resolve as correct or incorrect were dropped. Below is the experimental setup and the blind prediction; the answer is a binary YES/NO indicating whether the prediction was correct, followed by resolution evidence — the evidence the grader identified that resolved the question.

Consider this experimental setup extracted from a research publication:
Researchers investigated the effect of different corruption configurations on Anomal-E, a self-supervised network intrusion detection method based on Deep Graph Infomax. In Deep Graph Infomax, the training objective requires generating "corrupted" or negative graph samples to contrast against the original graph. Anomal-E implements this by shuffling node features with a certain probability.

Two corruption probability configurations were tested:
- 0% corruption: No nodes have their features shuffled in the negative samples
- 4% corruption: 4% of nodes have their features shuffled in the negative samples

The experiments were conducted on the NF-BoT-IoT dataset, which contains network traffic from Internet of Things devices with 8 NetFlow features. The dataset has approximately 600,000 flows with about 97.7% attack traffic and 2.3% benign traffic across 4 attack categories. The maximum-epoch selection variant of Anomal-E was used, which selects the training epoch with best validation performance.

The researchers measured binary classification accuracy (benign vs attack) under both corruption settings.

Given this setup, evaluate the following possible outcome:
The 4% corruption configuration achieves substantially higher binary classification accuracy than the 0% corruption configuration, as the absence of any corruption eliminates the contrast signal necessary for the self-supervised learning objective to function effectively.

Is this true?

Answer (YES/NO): NO